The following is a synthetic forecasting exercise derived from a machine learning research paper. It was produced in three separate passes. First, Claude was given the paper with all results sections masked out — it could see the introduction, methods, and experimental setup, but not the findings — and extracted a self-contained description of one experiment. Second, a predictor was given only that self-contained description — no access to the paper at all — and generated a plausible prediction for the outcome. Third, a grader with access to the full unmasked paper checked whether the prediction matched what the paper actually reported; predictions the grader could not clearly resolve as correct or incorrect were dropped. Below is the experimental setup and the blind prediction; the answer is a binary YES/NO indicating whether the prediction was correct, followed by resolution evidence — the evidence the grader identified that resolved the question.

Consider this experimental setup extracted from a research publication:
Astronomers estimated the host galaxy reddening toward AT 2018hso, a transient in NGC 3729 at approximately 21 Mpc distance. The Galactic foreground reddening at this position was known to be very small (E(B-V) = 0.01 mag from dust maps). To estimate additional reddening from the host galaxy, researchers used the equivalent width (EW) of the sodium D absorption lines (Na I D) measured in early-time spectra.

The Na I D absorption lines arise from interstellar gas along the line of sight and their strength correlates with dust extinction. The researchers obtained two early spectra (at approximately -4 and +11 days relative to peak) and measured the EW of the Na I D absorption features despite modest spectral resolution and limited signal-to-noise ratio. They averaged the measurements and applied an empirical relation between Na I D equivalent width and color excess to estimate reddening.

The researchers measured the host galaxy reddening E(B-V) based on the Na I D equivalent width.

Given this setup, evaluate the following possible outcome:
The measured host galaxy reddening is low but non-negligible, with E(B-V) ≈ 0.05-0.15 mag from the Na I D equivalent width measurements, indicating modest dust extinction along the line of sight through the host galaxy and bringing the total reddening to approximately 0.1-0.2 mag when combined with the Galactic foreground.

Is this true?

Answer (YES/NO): NO